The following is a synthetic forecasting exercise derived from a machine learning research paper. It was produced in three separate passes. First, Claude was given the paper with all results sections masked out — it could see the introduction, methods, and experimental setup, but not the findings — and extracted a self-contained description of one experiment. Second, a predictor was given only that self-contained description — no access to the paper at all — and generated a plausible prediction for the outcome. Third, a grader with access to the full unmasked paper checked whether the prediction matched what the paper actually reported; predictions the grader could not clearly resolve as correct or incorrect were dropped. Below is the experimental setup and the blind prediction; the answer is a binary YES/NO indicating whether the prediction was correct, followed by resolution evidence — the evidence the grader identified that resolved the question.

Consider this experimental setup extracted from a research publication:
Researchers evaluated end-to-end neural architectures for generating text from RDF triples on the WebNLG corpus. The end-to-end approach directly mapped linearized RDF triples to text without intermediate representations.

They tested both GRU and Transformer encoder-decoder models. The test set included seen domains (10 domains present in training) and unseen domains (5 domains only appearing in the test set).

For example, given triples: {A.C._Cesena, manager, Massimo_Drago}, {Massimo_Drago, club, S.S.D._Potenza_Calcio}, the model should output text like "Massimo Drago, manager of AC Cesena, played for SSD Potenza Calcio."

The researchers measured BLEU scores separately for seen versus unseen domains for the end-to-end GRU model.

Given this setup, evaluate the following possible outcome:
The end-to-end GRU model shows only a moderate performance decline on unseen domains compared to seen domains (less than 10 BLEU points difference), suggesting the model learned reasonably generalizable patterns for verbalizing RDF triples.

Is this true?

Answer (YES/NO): NO